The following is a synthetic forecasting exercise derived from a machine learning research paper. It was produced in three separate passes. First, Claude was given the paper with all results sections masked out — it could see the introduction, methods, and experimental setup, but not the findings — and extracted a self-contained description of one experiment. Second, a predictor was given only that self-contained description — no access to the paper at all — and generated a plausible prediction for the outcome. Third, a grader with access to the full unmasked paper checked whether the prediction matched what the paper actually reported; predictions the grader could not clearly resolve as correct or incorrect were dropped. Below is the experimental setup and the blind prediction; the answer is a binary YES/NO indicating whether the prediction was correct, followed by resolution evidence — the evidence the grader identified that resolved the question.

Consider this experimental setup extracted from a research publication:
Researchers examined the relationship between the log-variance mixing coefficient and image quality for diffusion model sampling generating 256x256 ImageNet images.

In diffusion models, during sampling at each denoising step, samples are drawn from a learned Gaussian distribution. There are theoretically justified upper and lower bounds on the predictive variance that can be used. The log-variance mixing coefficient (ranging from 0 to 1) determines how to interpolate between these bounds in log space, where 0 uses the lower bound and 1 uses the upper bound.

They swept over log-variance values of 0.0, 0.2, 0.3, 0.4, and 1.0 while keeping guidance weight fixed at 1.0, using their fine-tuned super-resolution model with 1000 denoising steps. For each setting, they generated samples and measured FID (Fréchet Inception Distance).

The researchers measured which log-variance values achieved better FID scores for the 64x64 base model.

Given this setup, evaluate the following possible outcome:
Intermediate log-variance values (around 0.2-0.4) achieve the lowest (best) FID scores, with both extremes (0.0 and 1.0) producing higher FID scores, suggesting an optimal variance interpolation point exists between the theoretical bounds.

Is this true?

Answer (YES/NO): NO